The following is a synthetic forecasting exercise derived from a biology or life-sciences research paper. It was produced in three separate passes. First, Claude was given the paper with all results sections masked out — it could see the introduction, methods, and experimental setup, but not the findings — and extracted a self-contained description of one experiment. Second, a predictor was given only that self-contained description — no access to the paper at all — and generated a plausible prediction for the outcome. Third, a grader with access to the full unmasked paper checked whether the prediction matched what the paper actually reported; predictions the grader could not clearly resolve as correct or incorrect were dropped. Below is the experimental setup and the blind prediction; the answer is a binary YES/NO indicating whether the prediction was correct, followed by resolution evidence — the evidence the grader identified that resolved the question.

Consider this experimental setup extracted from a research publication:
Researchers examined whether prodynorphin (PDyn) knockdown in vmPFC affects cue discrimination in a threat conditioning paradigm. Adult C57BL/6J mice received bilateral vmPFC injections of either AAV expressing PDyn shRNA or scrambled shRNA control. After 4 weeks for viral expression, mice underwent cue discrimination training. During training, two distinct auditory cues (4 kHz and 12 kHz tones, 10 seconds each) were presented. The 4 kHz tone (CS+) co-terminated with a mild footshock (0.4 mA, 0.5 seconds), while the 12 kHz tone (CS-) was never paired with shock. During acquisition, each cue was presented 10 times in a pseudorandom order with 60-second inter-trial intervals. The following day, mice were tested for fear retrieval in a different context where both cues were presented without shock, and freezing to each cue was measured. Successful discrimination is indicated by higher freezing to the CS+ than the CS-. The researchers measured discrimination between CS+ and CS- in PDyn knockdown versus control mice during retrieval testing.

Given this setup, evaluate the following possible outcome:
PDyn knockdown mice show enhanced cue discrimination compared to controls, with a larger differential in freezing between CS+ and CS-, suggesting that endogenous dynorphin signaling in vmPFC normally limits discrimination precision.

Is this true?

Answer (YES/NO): NO